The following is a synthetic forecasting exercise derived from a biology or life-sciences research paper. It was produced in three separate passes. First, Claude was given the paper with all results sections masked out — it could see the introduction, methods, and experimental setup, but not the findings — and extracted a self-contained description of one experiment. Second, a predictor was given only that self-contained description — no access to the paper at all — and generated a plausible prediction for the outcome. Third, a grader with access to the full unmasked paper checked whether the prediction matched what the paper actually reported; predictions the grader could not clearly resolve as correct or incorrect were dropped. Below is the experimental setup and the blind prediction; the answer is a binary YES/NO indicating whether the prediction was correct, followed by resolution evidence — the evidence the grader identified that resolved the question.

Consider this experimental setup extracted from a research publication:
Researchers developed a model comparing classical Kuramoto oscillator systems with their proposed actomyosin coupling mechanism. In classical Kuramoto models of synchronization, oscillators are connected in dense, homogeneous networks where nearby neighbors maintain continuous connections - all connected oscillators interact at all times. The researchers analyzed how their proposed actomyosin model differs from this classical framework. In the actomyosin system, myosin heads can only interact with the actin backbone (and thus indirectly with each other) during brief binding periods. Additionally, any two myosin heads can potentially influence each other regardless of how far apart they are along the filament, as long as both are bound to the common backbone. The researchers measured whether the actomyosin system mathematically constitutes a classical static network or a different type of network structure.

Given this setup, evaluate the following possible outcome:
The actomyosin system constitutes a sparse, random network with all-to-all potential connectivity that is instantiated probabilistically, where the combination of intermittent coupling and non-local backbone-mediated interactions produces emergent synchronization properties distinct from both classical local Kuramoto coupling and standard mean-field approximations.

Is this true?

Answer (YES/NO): NO